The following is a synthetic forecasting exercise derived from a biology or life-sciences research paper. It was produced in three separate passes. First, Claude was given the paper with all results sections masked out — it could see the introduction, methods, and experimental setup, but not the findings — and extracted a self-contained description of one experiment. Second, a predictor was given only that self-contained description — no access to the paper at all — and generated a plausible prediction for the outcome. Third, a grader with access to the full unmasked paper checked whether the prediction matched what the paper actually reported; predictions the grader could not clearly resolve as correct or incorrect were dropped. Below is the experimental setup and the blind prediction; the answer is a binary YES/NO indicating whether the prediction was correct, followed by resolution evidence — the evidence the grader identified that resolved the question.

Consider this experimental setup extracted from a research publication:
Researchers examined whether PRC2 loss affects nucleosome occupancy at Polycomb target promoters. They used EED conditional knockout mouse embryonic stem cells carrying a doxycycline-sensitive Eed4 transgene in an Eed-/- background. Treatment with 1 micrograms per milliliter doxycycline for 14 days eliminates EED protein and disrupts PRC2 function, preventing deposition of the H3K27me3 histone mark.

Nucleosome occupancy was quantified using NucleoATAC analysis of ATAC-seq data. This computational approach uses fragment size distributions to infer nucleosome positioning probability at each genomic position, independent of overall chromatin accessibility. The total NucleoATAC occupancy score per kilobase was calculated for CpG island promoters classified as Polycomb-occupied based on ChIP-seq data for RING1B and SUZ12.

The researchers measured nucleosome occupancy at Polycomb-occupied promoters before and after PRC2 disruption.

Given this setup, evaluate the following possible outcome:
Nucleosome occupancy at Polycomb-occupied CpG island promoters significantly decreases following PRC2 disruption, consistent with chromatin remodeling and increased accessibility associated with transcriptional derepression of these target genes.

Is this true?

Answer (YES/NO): NO